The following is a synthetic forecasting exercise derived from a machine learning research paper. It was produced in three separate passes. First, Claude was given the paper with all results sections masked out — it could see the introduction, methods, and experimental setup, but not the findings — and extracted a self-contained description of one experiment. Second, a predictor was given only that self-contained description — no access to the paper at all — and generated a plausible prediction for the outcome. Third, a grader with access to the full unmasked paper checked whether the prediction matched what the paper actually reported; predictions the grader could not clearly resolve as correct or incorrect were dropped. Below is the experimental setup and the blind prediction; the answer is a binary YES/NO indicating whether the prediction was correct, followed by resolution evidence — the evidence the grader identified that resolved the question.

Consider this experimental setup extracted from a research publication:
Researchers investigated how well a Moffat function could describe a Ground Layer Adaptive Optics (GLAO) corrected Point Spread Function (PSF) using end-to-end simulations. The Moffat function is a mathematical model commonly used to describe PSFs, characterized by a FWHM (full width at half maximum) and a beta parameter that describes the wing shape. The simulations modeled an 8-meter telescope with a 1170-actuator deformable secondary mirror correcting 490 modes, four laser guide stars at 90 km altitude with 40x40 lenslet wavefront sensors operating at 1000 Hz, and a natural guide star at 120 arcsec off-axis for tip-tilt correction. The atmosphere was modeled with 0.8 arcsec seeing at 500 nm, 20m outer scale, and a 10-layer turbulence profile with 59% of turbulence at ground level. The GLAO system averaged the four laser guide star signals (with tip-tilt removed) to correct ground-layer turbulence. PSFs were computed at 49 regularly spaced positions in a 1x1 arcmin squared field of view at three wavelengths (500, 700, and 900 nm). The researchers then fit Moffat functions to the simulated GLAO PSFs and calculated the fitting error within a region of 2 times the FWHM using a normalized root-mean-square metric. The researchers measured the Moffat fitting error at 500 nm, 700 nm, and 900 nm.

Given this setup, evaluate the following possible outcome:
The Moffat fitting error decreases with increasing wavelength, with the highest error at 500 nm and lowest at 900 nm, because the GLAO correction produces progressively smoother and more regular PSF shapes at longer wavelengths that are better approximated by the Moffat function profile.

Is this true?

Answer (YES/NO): NO